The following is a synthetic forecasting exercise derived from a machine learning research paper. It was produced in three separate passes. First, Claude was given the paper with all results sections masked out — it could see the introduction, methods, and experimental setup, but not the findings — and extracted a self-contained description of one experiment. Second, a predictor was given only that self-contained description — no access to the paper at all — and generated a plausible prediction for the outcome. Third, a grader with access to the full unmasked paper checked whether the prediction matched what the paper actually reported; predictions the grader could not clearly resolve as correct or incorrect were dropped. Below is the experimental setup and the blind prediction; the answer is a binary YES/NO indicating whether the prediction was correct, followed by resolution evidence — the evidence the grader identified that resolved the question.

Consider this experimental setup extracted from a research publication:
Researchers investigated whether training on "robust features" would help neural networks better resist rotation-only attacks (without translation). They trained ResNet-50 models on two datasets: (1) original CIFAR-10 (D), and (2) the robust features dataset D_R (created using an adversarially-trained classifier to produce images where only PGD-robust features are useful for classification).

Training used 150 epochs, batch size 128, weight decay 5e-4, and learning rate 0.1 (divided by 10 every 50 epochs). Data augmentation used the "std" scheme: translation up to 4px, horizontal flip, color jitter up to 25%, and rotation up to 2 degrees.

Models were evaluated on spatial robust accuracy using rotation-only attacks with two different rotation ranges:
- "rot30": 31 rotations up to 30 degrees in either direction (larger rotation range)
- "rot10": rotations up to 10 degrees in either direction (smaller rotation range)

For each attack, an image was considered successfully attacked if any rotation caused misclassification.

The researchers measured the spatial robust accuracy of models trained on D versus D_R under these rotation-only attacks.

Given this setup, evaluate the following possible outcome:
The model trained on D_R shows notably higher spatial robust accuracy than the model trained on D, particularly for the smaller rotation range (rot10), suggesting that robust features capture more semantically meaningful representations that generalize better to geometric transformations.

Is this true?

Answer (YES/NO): NO